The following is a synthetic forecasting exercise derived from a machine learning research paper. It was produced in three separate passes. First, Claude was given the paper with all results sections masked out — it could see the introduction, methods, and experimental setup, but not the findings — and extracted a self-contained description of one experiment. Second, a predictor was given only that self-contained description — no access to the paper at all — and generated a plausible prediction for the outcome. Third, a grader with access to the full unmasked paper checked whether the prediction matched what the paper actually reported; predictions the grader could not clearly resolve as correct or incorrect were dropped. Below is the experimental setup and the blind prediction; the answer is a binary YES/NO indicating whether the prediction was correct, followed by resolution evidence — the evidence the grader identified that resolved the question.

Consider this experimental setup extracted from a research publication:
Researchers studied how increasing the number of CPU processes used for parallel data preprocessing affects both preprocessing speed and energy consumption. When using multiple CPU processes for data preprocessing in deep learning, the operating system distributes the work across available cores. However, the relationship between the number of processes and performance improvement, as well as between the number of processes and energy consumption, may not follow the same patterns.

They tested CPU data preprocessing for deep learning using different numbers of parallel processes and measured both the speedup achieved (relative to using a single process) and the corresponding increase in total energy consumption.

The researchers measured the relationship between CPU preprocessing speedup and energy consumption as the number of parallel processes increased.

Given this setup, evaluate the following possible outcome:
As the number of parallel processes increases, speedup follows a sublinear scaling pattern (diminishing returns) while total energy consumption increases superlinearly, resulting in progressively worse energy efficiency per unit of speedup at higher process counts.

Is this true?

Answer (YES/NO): NO